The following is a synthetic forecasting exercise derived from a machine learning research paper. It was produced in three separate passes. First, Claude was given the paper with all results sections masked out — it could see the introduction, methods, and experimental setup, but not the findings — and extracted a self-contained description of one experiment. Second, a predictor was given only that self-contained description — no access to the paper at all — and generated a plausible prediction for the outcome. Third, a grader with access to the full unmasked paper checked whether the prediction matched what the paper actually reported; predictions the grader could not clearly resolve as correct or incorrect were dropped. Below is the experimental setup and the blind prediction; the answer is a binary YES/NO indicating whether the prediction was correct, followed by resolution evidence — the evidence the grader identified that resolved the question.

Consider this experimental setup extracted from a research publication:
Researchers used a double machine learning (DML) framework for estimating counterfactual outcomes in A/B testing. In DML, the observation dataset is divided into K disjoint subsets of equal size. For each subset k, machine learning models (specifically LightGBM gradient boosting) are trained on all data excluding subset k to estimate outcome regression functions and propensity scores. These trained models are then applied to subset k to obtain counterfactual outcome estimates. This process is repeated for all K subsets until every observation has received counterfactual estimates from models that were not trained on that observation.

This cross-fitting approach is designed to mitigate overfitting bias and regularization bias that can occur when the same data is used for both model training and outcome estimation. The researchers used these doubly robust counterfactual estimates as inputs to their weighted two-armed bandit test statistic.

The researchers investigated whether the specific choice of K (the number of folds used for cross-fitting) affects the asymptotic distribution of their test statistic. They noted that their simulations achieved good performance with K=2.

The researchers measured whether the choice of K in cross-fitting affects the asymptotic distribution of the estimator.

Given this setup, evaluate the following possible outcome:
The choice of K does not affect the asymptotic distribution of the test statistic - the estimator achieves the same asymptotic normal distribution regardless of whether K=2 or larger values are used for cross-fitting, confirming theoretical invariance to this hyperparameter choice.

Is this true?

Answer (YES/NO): YES